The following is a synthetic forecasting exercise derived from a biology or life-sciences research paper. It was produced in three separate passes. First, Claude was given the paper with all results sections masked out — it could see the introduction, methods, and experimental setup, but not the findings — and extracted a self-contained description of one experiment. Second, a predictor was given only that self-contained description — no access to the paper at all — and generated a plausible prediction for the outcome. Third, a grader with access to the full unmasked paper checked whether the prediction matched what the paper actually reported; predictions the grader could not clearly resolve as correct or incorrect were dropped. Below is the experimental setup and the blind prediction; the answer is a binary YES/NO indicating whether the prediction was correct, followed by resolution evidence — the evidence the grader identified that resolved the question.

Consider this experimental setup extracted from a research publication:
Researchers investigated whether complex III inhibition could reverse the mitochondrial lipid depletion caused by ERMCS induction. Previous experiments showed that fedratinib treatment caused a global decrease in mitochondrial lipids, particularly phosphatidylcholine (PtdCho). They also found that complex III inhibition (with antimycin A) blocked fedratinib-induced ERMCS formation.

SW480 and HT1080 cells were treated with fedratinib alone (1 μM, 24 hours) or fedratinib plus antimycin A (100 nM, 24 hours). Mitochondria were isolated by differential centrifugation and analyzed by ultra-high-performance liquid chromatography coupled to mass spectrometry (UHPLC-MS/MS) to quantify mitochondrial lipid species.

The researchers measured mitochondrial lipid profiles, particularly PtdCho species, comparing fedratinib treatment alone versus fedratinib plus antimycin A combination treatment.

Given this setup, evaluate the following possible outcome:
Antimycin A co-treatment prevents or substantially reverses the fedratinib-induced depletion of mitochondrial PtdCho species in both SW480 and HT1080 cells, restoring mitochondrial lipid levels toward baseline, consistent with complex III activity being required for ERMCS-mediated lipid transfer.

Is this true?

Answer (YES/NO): YES